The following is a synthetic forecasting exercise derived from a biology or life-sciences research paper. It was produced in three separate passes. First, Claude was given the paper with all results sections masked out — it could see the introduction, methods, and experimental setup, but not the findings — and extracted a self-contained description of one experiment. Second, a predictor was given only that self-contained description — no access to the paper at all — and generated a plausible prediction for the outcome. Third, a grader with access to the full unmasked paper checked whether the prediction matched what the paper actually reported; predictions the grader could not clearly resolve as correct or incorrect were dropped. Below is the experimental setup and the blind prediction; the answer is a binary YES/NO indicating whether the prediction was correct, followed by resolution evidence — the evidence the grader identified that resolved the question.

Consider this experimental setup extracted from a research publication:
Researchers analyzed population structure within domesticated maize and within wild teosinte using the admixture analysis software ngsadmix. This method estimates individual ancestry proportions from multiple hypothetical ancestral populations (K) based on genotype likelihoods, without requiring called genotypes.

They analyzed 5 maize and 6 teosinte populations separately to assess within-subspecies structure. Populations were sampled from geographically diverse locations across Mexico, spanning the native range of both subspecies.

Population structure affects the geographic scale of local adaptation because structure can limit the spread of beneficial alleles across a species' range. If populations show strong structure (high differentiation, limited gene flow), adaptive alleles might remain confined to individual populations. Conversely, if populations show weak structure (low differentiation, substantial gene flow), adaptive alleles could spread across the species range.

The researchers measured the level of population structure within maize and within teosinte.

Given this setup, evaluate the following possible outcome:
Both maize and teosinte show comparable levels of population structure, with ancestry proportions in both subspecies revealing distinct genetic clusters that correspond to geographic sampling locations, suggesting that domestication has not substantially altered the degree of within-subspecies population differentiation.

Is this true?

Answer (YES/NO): YES